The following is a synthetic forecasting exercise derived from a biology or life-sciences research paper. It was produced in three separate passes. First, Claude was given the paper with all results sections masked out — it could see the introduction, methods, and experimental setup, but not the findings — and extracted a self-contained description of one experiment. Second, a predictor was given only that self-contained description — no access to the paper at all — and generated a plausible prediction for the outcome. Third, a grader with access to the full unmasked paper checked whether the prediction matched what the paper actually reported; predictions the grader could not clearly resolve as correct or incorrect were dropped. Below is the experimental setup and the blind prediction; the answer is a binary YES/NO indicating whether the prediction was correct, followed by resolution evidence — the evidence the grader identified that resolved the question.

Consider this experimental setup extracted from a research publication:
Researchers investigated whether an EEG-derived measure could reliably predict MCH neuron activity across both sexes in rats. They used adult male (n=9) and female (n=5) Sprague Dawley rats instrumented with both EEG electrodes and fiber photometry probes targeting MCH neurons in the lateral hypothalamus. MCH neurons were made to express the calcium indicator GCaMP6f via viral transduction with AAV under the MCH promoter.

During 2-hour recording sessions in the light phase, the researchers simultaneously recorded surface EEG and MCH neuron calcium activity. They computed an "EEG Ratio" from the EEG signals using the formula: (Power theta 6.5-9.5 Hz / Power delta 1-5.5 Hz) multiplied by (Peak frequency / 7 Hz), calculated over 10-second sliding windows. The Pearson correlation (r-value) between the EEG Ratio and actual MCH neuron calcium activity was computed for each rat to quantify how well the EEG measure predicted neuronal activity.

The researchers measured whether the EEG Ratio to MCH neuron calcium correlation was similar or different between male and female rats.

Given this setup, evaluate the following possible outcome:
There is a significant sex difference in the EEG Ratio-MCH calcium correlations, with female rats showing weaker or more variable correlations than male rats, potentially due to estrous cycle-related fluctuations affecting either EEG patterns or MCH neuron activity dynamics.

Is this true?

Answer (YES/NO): NO